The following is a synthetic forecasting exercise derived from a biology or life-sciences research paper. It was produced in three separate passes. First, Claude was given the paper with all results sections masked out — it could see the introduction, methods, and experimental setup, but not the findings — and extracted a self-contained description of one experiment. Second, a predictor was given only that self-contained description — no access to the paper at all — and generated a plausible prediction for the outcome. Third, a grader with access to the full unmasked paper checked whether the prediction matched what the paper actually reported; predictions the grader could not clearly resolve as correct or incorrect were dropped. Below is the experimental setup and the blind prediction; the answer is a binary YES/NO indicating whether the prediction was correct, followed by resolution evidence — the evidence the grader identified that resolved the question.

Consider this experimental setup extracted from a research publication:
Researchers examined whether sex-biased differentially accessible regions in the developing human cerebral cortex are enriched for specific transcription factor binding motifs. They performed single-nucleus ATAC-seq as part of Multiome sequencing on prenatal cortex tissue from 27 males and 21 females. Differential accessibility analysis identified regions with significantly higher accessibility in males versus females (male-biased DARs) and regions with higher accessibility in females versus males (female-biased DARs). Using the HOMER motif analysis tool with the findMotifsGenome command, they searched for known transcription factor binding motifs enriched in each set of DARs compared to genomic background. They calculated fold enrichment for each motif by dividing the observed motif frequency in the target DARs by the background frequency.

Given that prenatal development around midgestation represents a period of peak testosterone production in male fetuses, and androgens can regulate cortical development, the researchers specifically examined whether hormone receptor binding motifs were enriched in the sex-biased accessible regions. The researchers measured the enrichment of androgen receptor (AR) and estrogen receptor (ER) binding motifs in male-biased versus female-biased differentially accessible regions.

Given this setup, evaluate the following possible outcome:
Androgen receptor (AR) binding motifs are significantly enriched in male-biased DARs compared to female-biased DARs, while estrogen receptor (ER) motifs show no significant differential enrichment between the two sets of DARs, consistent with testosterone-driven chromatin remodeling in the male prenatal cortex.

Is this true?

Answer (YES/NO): NO